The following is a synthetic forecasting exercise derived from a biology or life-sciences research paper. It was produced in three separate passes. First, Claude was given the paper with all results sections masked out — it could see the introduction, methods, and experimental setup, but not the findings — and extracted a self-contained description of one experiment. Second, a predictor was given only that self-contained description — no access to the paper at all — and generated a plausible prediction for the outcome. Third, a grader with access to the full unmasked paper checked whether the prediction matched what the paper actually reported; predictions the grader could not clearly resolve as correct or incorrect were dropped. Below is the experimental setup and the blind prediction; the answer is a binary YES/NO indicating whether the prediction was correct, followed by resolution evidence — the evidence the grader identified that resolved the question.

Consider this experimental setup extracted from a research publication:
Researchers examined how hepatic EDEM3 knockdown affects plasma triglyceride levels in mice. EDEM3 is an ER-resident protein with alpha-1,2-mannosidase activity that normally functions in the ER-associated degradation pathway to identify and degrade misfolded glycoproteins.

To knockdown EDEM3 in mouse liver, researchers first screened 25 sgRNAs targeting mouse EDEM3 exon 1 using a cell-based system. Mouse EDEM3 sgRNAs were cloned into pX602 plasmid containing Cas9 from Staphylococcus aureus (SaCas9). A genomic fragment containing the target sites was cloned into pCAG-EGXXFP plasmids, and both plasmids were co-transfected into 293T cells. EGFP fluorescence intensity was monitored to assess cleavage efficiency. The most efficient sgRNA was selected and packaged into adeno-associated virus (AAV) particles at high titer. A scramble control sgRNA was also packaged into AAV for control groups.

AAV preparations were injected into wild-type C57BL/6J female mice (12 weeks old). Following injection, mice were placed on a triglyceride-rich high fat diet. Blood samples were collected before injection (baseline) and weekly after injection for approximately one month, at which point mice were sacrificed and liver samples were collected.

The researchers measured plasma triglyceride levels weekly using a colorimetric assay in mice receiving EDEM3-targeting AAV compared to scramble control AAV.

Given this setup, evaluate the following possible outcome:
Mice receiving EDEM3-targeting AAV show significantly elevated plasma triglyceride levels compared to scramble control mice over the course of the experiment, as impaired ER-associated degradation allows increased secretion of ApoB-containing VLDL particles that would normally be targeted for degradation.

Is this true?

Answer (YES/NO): NO